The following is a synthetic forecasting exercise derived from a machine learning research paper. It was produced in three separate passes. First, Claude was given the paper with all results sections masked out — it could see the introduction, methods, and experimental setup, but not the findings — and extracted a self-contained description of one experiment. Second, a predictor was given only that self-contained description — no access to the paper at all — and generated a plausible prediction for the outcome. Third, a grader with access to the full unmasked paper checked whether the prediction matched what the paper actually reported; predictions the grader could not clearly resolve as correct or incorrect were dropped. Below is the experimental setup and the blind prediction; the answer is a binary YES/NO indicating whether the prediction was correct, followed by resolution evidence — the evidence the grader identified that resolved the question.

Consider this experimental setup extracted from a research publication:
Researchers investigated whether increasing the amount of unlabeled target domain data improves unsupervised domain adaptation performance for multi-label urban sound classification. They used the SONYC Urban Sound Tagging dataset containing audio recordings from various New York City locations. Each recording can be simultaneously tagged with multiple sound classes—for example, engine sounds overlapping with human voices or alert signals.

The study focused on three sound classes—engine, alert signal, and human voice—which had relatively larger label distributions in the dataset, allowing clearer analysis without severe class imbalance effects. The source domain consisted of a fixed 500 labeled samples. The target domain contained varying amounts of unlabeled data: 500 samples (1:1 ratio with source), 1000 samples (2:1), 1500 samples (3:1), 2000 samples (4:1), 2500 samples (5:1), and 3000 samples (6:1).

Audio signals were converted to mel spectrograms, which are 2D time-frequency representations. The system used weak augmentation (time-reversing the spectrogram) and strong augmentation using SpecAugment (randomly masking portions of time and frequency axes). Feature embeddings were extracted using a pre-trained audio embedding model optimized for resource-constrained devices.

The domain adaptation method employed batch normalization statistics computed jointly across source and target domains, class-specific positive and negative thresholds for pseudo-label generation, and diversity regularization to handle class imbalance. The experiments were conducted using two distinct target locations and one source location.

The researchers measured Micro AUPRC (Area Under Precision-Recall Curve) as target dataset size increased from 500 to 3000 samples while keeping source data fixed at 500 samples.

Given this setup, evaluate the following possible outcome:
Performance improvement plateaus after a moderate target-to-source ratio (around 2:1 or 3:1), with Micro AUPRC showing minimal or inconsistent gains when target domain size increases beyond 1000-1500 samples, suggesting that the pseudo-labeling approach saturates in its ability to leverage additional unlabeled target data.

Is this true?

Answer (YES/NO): NO